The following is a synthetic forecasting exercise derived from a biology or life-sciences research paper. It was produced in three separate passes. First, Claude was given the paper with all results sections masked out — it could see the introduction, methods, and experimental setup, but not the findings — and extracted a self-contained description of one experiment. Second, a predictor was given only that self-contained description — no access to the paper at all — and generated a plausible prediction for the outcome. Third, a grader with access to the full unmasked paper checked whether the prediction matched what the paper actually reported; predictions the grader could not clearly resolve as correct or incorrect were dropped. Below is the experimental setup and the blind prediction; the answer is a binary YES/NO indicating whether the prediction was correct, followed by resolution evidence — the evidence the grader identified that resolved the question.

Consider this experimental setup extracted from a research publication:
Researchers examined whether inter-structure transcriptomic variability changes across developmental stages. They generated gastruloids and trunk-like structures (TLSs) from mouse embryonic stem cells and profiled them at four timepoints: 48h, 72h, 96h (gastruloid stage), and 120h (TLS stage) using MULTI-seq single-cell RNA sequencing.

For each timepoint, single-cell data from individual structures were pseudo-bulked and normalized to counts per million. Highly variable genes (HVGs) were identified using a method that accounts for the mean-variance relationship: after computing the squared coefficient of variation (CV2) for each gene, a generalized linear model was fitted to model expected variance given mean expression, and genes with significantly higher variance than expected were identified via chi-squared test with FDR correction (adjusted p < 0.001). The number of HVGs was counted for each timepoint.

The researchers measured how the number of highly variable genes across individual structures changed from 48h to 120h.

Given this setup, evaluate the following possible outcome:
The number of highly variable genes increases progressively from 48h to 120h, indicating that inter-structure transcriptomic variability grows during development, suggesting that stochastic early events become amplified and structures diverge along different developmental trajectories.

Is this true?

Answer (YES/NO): YES